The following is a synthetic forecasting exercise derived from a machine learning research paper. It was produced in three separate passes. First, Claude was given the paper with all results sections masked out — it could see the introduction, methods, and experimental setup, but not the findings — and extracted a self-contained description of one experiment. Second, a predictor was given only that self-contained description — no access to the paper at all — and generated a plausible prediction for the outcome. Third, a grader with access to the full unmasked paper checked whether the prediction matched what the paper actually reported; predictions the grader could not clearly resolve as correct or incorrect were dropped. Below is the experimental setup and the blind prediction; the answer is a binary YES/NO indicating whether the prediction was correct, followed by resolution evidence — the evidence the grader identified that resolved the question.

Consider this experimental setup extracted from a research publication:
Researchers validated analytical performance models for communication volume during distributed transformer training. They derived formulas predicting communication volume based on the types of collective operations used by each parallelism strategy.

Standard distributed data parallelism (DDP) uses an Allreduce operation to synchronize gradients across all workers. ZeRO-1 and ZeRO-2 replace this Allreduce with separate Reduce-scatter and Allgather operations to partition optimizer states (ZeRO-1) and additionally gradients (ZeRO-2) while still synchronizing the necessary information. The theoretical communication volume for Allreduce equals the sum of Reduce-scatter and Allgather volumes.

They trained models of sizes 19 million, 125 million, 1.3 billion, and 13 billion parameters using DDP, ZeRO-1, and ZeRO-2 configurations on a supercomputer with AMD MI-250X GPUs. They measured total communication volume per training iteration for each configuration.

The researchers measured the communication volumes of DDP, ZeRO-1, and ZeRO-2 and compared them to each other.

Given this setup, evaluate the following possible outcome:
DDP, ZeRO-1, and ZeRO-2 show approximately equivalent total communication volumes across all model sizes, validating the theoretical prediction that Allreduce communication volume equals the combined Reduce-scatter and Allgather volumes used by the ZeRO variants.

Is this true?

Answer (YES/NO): YES